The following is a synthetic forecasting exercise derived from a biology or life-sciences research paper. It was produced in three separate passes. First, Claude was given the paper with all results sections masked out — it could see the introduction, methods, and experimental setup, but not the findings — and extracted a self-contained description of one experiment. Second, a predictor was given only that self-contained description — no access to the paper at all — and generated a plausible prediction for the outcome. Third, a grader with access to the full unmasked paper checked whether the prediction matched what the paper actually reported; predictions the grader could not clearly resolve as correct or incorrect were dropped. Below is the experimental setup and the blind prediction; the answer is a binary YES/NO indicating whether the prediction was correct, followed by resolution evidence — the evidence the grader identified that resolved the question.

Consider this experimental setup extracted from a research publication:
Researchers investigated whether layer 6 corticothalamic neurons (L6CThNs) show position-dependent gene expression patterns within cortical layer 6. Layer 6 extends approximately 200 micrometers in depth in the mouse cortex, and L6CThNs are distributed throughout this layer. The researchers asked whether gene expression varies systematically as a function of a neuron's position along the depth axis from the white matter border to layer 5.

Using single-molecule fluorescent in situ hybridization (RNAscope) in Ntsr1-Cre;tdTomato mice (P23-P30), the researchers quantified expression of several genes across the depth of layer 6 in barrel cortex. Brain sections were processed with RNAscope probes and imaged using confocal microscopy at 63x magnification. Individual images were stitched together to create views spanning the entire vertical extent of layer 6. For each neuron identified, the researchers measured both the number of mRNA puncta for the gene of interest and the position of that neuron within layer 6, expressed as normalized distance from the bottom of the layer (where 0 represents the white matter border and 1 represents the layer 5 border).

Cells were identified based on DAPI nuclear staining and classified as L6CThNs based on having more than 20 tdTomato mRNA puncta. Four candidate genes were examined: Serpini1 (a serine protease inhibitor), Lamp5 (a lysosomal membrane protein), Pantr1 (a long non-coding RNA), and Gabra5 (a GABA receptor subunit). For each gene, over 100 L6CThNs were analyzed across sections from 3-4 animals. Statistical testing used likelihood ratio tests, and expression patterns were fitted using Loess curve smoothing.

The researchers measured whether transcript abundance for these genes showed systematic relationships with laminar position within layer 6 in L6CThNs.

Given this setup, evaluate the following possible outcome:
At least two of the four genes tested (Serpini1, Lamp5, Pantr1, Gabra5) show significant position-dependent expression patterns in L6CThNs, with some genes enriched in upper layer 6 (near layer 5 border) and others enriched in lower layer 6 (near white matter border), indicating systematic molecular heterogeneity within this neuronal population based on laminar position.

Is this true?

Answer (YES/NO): YES